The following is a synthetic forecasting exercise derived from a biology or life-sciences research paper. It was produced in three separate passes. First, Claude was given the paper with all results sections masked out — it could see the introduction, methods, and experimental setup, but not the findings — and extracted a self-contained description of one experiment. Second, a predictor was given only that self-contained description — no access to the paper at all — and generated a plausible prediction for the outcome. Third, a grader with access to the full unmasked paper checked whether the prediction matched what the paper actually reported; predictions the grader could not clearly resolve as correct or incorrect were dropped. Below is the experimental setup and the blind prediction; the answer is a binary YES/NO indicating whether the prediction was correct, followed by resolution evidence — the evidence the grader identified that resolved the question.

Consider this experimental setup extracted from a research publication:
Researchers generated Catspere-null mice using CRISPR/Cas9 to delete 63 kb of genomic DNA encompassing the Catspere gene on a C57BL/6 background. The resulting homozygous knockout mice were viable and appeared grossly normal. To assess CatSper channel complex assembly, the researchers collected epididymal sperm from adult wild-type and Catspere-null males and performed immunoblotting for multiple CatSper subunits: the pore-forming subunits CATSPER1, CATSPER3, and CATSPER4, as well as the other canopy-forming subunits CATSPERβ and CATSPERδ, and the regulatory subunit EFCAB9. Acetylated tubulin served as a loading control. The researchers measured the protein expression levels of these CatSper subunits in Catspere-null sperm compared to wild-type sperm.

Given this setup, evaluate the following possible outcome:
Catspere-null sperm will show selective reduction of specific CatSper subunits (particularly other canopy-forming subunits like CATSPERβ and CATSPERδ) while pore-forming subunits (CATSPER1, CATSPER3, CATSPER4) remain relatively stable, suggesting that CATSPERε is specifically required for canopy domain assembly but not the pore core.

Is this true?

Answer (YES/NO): NO